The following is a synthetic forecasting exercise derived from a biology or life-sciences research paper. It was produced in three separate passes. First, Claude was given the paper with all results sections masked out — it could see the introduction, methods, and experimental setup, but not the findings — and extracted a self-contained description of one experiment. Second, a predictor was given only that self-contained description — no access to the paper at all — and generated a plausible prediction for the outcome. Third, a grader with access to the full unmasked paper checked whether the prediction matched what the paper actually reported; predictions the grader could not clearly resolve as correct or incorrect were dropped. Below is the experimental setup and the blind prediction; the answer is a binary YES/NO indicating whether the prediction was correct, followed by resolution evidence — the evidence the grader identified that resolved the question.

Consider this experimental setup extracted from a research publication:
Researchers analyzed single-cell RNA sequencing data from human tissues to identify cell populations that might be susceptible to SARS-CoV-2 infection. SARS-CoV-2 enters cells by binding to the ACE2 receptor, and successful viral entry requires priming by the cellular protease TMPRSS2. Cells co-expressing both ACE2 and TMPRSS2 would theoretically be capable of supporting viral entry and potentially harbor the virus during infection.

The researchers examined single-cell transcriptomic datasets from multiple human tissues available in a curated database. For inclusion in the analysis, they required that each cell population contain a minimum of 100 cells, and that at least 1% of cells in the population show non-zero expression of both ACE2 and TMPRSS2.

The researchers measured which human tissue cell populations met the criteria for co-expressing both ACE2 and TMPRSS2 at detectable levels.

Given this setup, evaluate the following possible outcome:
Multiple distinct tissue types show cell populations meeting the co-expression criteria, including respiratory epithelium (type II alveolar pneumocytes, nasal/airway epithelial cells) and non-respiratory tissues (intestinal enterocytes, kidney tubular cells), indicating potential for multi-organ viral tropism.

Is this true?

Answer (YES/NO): YES